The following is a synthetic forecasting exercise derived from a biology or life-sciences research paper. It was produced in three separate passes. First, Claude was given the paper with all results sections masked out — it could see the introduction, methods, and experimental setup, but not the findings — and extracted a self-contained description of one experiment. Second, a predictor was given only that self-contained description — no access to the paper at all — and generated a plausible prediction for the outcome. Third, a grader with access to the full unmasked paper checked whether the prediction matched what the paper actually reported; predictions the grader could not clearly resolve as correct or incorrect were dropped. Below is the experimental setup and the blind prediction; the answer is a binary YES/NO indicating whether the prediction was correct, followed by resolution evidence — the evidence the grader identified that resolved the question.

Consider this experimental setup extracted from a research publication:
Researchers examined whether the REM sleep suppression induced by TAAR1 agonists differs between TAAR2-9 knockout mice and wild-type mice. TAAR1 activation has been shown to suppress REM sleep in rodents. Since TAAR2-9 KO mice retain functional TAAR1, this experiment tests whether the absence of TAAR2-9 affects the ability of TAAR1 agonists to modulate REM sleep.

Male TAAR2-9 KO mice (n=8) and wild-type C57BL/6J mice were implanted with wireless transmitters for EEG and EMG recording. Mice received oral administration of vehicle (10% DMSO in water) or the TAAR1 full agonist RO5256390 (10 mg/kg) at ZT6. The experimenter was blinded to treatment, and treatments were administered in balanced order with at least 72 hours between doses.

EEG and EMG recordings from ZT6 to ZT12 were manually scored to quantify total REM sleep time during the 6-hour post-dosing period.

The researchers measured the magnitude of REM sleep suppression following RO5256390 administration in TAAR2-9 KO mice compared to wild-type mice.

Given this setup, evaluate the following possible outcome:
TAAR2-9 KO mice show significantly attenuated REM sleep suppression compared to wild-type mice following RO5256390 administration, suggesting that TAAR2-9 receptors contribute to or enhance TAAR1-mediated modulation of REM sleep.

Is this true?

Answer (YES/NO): NO